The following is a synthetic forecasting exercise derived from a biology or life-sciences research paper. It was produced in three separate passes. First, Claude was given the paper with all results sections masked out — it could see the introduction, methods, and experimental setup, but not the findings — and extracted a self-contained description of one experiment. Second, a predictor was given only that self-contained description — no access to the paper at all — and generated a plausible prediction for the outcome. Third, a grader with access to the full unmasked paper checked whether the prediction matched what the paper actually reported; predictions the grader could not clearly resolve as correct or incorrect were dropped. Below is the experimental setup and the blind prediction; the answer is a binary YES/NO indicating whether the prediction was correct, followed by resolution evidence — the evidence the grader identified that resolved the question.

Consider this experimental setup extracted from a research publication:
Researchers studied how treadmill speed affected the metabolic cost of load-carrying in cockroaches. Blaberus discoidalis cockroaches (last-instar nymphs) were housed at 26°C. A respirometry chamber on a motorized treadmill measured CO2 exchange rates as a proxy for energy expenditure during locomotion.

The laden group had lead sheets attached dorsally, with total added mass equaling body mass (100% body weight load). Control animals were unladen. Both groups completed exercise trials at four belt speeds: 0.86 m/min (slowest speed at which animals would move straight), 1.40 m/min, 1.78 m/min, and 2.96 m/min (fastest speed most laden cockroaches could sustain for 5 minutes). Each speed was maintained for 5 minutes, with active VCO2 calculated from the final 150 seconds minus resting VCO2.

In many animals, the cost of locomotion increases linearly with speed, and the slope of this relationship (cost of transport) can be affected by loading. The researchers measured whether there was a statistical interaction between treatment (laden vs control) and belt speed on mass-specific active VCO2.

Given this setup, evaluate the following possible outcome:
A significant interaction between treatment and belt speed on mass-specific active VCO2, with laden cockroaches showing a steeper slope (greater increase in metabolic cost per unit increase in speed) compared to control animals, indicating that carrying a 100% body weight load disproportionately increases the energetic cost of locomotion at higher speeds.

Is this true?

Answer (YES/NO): YES